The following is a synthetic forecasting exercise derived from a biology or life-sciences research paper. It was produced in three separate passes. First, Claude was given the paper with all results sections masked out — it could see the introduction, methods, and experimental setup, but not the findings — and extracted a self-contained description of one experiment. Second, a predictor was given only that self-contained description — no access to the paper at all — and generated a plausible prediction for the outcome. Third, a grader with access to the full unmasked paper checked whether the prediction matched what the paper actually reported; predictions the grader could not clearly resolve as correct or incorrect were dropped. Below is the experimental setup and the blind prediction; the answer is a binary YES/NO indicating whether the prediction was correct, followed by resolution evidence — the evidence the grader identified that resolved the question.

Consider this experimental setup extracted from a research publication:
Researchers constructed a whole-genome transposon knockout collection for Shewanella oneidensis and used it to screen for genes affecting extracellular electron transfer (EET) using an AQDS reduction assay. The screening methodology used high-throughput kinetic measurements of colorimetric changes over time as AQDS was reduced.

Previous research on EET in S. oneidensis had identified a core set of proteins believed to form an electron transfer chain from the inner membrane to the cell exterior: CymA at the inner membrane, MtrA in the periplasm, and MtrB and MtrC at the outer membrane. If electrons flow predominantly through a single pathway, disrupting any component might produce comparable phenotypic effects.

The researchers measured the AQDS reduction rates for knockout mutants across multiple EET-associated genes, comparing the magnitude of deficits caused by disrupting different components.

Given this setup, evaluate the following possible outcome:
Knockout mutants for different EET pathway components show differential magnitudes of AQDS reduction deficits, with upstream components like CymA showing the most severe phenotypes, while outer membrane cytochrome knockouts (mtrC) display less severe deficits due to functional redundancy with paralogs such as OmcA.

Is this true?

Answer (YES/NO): NO